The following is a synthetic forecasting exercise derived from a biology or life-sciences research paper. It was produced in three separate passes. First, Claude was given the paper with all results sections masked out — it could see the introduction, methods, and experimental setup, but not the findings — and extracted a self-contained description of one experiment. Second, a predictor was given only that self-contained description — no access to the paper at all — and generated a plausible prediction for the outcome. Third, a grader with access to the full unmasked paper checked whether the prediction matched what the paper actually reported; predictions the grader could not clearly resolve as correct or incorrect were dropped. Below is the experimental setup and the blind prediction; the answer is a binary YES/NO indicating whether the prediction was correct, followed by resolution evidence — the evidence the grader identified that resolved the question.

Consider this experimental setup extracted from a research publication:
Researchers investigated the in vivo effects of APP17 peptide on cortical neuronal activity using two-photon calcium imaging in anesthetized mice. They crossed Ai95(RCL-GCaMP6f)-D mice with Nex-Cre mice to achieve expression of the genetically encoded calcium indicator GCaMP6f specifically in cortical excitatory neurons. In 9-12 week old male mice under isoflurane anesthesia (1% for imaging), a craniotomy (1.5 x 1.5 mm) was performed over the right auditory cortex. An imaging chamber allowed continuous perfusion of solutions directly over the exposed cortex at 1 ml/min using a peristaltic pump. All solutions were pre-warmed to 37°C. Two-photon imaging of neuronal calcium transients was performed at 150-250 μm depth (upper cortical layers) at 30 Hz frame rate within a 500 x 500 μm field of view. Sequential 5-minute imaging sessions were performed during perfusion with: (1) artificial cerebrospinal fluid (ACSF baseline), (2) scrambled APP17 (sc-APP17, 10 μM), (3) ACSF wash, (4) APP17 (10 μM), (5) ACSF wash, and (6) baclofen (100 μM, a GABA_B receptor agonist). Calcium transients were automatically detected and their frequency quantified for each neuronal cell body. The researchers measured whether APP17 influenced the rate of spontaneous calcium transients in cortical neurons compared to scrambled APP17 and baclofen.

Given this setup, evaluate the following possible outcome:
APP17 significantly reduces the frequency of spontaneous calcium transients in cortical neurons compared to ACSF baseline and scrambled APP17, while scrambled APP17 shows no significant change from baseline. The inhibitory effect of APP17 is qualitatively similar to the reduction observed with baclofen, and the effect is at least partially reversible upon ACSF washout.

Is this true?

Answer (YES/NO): NO